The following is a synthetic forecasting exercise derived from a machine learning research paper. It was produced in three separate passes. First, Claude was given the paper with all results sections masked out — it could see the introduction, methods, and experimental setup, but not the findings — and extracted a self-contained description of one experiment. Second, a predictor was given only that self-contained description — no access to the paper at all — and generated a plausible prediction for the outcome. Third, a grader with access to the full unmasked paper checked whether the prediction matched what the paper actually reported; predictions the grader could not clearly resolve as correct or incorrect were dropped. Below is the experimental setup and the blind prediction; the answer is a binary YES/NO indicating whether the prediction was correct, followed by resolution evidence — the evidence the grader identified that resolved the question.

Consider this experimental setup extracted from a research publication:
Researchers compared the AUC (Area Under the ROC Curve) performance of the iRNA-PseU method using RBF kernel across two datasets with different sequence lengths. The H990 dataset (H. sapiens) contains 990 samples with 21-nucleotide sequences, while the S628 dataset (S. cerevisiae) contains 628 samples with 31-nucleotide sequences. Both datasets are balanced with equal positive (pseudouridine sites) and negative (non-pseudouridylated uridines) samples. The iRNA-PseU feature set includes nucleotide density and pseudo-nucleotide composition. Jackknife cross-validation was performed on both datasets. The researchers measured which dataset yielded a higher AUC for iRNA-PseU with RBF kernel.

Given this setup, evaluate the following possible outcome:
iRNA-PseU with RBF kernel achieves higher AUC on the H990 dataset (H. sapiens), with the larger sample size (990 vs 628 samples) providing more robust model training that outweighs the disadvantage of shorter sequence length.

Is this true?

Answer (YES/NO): NO